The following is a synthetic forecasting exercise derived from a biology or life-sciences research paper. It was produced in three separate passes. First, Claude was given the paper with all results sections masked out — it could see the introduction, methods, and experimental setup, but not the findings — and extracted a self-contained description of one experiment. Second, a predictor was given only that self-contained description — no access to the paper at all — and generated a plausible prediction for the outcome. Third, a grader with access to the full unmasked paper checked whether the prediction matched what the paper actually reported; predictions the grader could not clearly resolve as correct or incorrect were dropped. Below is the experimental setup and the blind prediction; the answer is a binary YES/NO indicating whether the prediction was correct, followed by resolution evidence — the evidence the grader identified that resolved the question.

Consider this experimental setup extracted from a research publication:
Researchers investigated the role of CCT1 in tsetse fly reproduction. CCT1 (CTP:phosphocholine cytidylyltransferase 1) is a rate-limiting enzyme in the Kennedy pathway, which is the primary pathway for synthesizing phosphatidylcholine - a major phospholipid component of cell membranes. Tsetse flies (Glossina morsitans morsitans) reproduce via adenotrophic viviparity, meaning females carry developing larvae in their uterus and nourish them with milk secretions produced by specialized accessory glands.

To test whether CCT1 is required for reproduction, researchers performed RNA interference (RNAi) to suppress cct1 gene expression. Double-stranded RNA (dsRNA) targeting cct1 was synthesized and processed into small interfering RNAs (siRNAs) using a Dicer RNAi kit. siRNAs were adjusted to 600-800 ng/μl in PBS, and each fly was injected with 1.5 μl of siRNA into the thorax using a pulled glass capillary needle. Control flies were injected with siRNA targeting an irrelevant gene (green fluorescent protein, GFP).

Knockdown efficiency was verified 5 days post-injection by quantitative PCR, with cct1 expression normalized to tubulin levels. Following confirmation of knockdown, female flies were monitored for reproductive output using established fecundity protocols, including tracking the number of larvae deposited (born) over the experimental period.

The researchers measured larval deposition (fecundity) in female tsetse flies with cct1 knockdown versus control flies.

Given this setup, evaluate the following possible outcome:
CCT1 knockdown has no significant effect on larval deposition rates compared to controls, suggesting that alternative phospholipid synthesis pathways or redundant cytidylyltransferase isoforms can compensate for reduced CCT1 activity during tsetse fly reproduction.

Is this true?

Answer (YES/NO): NO